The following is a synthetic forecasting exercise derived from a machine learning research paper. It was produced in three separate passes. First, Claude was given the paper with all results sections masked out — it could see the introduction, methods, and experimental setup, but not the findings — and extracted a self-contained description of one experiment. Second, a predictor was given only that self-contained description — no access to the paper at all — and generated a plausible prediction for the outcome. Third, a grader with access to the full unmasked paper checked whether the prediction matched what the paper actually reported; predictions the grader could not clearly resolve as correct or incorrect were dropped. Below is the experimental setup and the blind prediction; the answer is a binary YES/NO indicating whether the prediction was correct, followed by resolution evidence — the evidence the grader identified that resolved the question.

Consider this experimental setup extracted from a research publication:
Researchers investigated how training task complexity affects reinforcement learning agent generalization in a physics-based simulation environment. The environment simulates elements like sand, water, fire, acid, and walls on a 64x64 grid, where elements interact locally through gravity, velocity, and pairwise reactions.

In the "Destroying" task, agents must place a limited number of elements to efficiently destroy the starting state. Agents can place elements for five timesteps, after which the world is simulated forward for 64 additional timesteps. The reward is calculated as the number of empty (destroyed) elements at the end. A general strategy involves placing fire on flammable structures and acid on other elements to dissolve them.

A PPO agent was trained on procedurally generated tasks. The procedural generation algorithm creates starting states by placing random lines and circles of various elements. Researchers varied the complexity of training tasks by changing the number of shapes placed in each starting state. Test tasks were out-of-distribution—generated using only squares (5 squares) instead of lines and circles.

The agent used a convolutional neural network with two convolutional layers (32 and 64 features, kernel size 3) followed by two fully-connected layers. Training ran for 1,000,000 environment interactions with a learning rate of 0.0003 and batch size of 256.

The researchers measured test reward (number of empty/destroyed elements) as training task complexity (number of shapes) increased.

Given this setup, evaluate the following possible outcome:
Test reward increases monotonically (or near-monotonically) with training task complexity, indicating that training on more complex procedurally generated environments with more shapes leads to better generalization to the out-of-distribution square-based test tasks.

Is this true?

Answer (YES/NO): YES